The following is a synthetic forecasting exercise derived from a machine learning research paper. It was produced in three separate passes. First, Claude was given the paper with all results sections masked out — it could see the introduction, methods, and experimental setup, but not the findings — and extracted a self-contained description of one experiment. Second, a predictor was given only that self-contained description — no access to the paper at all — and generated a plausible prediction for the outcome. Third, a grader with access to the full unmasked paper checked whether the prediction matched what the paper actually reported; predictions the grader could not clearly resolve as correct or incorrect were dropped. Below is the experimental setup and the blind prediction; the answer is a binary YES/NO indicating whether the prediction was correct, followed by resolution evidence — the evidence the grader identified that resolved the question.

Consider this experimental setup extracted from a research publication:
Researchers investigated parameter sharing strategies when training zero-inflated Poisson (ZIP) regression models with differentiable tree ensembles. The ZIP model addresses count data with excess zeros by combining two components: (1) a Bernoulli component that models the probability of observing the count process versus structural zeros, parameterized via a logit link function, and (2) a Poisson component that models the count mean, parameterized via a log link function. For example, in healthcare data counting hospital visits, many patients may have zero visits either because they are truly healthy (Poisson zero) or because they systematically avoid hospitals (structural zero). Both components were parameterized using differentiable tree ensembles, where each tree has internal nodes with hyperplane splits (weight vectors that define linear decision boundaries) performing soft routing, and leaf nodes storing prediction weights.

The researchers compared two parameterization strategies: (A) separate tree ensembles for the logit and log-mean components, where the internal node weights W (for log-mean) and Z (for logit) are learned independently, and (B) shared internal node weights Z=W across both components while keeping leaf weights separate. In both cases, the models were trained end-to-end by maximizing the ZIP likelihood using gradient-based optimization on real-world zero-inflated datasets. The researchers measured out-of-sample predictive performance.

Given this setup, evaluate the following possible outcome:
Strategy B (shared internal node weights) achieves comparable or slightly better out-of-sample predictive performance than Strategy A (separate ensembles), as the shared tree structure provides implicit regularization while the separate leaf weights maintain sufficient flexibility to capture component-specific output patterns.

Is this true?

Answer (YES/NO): YES